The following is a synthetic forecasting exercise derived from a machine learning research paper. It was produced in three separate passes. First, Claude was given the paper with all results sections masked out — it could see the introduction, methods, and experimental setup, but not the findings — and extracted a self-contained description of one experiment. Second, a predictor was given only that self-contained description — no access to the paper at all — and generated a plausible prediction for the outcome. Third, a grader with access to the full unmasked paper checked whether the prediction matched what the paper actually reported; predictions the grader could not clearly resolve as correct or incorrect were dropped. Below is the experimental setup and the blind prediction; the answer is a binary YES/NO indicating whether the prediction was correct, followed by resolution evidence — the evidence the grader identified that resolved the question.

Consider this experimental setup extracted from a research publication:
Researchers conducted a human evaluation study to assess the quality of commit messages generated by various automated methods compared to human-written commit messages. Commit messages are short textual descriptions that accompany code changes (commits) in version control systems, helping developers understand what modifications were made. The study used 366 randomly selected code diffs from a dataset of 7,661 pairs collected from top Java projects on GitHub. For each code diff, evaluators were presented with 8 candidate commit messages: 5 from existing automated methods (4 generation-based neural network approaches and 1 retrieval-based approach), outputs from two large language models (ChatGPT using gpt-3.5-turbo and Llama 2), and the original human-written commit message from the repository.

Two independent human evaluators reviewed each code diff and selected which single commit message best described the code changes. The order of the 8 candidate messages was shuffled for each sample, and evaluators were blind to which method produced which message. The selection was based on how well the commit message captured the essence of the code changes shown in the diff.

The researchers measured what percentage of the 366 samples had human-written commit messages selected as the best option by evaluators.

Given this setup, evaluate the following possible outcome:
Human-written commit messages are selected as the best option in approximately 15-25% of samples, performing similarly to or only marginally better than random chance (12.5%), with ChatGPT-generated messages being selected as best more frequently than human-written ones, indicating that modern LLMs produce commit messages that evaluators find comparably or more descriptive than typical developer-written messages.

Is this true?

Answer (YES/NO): NO